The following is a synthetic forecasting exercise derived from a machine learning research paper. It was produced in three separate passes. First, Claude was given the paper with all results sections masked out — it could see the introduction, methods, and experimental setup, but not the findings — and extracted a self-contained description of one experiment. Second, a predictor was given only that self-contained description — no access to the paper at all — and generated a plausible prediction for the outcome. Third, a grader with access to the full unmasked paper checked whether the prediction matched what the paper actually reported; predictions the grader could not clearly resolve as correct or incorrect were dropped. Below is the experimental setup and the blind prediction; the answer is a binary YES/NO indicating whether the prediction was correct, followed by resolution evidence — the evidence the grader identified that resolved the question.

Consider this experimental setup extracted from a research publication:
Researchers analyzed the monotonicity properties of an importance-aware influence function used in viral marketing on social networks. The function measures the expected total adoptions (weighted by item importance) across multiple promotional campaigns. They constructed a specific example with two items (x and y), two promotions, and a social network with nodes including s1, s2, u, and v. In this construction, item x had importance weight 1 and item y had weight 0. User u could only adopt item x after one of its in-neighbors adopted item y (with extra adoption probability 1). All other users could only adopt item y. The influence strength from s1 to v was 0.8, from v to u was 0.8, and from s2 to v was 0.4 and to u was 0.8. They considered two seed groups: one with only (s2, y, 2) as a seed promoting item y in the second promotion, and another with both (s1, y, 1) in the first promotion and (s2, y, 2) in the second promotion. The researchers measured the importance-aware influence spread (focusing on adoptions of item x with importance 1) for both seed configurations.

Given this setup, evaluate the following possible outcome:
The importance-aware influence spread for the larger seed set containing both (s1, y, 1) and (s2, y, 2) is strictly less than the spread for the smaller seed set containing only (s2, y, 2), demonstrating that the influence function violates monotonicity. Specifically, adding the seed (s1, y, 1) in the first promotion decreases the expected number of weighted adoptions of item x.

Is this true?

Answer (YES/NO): YES